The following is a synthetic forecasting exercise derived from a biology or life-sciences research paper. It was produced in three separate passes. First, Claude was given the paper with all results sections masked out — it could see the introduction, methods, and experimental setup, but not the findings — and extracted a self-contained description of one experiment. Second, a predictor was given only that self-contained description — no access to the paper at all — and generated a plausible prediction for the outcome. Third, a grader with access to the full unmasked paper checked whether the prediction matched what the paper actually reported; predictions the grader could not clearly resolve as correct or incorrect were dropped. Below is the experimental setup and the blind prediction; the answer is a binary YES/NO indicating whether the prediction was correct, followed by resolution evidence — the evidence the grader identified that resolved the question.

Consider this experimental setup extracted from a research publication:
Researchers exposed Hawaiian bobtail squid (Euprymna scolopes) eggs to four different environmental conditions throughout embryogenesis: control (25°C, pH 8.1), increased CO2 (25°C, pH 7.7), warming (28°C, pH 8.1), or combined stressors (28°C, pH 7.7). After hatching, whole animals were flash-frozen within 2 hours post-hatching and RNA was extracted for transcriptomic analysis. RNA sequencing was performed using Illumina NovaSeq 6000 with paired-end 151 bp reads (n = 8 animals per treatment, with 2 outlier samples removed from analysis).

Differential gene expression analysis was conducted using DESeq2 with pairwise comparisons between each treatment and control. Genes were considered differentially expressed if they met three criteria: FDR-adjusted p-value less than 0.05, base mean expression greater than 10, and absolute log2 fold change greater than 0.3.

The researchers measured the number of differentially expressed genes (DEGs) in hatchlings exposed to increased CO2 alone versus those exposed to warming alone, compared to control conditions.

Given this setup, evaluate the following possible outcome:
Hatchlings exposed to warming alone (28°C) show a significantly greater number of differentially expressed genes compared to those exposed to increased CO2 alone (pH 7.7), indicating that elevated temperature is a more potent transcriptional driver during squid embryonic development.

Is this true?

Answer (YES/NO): NO